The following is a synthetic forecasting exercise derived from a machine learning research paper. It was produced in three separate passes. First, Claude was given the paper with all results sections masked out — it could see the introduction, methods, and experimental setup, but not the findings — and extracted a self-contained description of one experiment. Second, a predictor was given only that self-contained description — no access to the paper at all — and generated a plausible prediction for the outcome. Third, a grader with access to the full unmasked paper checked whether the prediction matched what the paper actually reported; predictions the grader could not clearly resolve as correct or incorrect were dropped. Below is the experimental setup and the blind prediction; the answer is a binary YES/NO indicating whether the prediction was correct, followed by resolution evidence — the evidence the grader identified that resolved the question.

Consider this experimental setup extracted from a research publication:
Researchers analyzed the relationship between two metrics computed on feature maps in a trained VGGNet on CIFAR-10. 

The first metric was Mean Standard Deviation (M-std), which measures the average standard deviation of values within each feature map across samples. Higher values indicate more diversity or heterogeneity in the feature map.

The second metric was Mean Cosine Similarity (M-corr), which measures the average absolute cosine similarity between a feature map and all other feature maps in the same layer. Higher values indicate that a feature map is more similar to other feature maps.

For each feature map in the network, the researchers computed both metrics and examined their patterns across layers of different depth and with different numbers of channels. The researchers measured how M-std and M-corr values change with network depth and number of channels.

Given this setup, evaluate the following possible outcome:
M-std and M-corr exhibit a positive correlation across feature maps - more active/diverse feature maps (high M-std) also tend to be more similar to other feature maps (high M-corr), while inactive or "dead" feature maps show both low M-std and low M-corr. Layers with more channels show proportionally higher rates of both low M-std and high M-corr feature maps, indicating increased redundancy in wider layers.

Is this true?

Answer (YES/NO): NO